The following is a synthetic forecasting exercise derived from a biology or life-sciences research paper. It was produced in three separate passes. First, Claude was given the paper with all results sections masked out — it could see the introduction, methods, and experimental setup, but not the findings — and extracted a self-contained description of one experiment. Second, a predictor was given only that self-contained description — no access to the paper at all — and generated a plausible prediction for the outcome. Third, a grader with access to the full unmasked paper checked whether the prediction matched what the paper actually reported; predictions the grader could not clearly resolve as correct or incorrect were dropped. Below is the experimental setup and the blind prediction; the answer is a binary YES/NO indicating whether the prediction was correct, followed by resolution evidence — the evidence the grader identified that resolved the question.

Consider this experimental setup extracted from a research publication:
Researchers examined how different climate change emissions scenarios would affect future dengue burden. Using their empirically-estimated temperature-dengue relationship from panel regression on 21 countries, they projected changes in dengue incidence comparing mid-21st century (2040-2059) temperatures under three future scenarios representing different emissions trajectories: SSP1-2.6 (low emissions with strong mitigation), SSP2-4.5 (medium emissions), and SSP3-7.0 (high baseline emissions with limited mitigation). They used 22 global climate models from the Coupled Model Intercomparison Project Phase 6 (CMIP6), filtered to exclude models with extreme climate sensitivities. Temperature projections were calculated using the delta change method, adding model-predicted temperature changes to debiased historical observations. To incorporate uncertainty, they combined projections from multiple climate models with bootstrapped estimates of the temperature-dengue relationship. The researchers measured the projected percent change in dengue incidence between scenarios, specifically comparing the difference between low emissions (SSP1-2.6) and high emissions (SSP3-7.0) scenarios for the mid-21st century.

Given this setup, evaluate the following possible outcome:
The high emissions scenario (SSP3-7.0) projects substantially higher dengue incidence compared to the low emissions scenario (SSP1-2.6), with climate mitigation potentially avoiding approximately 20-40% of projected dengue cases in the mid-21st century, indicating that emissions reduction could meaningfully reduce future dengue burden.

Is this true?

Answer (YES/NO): NO